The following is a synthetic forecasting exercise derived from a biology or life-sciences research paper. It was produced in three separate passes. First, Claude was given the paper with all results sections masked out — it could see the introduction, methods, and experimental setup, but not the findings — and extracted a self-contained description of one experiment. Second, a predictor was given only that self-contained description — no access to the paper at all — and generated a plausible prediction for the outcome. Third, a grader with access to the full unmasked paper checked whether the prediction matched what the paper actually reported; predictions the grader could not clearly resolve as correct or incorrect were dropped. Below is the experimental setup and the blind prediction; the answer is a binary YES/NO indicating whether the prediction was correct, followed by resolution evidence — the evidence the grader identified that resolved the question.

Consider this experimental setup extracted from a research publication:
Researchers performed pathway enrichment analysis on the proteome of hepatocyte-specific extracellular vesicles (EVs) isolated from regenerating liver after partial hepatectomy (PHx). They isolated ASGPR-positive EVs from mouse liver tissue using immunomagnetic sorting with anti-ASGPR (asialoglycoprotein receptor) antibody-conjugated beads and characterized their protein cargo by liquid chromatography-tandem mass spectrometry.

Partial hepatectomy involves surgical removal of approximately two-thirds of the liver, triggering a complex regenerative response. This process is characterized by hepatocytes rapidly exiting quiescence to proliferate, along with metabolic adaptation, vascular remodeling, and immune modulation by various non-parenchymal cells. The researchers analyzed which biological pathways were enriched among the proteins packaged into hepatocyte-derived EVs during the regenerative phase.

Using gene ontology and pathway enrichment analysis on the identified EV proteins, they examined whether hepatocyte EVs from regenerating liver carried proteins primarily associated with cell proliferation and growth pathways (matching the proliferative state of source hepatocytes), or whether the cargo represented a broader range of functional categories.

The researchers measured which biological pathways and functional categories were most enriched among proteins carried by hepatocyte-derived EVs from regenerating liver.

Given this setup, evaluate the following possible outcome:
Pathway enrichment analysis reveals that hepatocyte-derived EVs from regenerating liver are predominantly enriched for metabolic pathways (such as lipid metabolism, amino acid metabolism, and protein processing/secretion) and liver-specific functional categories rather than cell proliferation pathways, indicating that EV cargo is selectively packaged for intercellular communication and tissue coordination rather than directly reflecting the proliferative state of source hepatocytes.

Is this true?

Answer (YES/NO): NO